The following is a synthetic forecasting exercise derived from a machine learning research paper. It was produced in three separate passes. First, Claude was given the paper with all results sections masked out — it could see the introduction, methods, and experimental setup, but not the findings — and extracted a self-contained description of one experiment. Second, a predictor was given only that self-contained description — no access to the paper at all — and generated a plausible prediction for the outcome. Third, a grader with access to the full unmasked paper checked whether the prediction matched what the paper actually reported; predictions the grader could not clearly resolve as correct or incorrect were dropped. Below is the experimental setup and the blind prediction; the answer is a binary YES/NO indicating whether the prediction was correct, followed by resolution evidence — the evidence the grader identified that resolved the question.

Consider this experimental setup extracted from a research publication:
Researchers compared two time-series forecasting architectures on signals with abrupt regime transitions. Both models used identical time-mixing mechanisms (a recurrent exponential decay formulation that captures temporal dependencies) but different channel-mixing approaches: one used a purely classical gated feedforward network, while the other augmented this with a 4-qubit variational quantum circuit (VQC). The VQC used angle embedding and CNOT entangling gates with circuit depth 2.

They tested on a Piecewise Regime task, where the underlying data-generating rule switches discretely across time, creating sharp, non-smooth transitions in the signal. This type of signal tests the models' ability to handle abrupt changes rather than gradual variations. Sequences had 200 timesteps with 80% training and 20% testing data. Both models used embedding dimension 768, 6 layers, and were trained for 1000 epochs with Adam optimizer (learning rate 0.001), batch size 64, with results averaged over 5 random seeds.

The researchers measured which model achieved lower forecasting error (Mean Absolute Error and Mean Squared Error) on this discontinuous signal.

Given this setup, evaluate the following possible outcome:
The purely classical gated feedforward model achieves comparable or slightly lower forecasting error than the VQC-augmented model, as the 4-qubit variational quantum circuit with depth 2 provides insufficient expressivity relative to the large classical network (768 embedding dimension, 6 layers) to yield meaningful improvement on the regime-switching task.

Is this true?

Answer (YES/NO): NO